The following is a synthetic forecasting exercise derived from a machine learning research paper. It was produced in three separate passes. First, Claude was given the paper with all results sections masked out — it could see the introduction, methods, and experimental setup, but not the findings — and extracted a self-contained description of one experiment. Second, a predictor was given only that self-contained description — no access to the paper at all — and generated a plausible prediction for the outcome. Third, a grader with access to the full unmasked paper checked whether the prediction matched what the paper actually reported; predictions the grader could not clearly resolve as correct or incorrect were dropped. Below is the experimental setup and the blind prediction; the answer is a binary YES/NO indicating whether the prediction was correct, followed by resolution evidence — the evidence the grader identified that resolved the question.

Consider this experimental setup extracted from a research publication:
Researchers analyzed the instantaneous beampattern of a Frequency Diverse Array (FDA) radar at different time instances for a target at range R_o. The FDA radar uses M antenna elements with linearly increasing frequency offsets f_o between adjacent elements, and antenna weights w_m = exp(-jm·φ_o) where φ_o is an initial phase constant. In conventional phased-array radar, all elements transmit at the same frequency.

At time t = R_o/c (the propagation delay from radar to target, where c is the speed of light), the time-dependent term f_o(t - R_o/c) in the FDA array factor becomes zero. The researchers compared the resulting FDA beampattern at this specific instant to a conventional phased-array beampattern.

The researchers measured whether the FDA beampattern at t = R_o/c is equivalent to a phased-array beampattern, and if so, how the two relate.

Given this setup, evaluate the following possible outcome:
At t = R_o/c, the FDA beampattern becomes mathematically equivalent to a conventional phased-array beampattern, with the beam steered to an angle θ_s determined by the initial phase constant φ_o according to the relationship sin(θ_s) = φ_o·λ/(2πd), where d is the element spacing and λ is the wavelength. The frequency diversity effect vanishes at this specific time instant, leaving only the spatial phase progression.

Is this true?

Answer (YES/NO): NO